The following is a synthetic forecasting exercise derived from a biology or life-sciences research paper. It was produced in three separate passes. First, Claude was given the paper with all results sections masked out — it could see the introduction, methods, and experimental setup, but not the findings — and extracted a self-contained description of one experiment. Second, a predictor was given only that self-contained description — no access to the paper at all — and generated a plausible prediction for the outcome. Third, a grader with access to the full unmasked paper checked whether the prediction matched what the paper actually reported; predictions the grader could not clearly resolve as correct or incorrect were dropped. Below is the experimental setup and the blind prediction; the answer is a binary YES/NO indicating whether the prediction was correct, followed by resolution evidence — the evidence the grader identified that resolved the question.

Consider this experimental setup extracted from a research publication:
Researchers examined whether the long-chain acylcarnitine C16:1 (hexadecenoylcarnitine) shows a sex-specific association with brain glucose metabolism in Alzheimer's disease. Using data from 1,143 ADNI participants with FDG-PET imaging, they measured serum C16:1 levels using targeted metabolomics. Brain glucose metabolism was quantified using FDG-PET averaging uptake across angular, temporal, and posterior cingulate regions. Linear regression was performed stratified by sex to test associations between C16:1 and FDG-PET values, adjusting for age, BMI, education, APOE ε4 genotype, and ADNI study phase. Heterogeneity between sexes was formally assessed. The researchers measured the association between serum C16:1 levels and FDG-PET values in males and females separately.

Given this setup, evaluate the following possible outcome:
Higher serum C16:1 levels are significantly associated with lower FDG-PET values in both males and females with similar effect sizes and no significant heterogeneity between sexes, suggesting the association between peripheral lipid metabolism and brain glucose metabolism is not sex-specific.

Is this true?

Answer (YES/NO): NO